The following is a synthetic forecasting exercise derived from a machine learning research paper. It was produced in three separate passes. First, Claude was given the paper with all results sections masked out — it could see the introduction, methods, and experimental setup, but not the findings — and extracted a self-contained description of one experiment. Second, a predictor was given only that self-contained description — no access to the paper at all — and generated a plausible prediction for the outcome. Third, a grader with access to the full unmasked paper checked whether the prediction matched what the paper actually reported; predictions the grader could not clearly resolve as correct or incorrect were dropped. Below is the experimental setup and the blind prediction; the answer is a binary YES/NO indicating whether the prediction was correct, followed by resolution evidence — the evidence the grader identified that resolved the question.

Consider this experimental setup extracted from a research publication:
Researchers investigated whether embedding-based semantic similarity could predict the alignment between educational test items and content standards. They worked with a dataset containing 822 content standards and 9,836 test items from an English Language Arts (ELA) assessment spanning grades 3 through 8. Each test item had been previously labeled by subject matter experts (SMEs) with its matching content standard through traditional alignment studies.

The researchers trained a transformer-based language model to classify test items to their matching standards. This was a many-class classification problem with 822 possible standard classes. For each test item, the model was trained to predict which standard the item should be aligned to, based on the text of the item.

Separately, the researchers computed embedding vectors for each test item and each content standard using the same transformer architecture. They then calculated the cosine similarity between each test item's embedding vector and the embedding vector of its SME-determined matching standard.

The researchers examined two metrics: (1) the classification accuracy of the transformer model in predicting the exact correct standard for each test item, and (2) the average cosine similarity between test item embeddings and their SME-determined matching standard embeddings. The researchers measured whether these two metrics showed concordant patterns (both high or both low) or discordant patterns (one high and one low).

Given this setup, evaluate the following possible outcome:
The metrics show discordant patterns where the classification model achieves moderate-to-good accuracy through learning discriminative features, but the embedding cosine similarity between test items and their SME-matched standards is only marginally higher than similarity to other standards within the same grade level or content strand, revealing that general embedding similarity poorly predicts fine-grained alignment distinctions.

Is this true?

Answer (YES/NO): NO